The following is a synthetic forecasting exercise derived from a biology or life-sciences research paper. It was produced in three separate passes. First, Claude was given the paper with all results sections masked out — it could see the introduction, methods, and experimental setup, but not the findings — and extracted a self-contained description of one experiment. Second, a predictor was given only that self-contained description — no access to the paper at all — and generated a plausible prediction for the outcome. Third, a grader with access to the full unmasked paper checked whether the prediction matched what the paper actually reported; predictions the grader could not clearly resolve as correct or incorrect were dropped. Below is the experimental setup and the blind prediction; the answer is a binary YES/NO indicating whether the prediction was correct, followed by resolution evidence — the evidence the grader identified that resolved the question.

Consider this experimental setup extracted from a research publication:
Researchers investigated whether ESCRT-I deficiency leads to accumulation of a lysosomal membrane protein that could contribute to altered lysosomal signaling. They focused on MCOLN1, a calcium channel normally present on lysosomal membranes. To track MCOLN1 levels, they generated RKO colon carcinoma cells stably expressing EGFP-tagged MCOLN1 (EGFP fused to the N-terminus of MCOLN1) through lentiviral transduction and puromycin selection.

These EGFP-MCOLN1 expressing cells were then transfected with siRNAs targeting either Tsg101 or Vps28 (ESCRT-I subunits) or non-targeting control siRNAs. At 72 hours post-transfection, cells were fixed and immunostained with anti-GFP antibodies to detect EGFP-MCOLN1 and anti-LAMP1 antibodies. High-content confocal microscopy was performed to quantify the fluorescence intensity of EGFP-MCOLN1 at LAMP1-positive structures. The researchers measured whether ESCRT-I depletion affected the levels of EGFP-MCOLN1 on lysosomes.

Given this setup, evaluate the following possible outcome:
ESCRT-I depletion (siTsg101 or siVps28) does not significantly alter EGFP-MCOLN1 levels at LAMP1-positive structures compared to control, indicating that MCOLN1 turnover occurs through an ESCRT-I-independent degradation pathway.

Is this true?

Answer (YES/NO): NO